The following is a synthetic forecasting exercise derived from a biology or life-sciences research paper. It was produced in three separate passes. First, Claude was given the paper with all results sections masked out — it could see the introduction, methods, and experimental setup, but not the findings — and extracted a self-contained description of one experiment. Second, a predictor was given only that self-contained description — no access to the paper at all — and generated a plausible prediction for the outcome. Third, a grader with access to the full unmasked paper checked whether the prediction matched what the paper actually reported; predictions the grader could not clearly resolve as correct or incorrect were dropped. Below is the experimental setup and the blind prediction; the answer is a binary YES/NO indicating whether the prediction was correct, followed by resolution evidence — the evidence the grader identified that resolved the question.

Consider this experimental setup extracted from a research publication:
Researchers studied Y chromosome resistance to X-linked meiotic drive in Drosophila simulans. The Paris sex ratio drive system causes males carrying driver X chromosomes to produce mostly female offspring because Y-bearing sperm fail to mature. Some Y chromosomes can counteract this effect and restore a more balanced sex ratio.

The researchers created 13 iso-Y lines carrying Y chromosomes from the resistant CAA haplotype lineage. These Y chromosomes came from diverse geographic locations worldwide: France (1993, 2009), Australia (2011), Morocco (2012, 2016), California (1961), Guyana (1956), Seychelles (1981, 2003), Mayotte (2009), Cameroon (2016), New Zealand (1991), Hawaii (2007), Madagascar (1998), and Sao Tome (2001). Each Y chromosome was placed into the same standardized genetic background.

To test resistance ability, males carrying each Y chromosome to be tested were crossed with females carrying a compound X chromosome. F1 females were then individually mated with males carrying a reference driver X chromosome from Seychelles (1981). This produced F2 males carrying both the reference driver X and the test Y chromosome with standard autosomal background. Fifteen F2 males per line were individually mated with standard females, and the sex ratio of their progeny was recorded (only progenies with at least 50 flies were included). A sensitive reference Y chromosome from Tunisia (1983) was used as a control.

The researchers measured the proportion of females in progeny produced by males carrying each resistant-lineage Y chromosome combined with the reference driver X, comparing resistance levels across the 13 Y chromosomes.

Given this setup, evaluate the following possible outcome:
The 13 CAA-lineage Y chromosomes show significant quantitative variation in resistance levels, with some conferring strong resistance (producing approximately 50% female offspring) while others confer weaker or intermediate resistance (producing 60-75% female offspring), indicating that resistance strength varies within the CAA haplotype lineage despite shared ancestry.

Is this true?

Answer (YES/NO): NO